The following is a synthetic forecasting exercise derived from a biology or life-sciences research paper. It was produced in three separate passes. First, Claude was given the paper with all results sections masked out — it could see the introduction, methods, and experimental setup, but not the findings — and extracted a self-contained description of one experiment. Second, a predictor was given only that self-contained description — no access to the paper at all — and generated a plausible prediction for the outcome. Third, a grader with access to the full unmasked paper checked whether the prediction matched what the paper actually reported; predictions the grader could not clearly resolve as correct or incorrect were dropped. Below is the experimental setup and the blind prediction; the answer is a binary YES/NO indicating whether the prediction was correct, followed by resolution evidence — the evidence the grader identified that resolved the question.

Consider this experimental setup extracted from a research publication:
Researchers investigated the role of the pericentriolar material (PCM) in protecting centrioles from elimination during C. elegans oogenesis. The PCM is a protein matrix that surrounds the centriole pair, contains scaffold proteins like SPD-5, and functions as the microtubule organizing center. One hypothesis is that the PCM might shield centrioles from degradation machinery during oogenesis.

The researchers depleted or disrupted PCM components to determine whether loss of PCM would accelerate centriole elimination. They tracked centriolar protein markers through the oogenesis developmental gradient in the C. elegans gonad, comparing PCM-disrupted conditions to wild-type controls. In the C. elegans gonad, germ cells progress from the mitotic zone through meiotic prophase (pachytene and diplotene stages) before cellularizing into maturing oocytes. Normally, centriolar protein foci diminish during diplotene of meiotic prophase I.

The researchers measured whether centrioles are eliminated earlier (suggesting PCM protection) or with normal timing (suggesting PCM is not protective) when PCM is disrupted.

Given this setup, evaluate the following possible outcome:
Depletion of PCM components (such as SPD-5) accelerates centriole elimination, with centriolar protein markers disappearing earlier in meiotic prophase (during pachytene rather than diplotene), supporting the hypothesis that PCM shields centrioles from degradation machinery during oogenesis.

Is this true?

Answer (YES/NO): NO